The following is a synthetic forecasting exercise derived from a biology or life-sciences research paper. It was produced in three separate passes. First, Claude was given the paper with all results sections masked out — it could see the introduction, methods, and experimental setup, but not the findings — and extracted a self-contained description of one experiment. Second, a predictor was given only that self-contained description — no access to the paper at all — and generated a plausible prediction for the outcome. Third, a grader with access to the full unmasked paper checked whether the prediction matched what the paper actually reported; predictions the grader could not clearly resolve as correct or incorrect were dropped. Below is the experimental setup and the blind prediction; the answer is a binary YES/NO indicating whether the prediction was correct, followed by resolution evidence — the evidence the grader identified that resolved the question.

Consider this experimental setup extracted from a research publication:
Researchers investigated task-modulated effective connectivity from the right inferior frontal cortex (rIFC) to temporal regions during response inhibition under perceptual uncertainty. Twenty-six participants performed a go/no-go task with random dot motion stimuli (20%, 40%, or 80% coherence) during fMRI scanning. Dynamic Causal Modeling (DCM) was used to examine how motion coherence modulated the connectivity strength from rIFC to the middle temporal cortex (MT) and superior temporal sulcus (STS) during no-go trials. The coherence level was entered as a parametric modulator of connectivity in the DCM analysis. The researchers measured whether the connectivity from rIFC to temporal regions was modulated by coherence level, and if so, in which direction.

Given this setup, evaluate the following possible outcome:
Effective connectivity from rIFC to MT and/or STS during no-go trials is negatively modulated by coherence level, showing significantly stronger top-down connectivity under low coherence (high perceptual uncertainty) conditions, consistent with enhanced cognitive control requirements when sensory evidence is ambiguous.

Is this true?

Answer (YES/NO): YES